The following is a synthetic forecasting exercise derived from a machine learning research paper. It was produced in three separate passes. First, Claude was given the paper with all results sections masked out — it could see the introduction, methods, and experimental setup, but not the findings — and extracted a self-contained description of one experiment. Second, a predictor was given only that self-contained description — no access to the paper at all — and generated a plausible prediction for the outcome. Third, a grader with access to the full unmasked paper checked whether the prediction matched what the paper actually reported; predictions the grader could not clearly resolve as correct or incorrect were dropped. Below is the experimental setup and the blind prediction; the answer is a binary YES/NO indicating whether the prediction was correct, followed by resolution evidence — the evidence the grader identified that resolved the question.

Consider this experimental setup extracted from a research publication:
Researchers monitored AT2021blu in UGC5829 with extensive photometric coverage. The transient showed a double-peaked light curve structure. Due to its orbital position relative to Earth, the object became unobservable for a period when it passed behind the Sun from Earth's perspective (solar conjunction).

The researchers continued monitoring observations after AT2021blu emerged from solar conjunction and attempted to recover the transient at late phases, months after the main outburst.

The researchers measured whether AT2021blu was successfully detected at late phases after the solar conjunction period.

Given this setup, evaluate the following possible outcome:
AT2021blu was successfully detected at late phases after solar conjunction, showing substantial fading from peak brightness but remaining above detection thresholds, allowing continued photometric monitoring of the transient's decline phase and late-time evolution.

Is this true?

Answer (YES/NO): YES